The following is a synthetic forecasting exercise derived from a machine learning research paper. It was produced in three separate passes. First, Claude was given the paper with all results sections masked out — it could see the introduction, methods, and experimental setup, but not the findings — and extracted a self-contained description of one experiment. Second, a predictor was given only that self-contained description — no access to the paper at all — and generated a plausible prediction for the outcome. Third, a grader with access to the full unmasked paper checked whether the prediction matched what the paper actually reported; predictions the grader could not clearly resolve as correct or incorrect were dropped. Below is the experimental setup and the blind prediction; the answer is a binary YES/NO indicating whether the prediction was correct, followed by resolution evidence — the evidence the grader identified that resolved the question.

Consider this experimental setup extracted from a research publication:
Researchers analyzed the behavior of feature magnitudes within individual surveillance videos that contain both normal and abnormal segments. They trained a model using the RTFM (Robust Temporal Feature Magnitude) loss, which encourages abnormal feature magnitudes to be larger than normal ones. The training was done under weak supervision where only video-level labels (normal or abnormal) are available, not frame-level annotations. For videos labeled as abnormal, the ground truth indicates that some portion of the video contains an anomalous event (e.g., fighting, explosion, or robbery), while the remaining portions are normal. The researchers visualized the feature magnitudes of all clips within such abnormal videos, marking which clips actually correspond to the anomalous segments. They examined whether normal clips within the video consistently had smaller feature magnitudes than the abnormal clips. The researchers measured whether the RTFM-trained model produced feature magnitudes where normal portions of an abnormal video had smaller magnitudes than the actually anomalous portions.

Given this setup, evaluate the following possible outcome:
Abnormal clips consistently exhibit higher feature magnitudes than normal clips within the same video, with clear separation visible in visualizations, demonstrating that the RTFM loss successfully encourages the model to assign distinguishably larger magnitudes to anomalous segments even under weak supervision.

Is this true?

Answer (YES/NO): NO